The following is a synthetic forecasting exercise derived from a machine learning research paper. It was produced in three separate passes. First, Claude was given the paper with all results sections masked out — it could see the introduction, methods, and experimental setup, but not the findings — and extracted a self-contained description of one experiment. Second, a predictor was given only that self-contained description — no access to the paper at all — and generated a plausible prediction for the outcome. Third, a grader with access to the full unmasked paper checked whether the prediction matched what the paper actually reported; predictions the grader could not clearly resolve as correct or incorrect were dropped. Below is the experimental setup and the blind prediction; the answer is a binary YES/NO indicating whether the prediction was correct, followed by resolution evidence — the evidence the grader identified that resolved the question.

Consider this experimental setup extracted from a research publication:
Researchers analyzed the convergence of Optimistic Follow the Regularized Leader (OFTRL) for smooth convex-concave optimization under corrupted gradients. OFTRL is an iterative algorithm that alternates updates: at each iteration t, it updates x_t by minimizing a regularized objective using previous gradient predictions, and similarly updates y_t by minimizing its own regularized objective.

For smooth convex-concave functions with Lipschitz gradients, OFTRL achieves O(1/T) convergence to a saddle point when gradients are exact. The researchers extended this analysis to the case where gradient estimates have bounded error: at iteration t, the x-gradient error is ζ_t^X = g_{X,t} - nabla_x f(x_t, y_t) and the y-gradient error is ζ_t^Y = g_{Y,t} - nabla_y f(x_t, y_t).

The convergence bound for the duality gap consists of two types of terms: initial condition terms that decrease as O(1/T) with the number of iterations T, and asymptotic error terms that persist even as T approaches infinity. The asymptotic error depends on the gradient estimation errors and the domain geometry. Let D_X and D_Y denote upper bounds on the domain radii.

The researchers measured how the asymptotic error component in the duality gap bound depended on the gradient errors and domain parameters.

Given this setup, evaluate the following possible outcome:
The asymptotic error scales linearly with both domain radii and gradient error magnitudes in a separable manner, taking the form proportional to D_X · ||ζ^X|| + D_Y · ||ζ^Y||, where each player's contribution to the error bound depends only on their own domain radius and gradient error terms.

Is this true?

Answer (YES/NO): YES